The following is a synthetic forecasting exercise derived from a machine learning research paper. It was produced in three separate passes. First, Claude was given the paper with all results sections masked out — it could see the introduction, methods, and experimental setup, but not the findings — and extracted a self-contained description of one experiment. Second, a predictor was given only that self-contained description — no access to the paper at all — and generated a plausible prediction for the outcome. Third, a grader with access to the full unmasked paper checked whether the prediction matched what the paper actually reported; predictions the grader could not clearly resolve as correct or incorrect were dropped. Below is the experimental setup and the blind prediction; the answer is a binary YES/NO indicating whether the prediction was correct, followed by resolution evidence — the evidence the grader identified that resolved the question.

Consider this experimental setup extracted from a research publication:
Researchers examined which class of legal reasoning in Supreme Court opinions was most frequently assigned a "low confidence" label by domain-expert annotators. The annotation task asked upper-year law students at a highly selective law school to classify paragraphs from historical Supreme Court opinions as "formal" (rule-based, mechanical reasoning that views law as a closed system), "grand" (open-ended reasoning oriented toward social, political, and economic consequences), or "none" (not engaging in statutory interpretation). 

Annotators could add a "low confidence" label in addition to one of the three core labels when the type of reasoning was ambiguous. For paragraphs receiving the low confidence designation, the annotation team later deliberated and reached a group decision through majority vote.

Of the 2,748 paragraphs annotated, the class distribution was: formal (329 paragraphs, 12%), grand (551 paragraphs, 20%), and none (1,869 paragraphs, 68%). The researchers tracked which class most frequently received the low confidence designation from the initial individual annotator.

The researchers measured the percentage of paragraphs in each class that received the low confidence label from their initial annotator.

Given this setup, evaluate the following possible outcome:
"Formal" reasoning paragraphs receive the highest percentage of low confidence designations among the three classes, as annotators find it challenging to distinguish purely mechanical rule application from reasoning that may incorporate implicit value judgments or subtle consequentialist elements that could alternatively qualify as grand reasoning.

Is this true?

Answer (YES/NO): YES